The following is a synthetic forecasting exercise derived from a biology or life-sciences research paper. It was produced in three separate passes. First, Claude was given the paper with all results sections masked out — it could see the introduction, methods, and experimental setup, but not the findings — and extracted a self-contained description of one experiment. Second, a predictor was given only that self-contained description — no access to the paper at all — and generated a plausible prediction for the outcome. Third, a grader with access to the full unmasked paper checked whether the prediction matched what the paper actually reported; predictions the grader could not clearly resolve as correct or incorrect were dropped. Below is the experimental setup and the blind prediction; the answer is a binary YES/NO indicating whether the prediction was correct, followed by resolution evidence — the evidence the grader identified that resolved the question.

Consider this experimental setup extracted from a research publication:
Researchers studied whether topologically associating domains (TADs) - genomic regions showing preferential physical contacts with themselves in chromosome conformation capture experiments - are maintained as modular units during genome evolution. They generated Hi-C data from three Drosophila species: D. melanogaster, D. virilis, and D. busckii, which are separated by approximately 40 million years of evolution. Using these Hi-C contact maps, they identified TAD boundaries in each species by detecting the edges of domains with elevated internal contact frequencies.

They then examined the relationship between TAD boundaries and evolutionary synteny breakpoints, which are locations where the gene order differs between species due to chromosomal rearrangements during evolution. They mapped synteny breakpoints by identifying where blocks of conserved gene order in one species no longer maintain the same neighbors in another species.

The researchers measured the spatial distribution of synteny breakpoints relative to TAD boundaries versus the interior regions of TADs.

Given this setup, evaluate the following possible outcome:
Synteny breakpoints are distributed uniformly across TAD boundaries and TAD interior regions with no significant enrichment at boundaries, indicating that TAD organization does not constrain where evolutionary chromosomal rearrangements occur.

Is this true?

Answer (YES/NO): NO